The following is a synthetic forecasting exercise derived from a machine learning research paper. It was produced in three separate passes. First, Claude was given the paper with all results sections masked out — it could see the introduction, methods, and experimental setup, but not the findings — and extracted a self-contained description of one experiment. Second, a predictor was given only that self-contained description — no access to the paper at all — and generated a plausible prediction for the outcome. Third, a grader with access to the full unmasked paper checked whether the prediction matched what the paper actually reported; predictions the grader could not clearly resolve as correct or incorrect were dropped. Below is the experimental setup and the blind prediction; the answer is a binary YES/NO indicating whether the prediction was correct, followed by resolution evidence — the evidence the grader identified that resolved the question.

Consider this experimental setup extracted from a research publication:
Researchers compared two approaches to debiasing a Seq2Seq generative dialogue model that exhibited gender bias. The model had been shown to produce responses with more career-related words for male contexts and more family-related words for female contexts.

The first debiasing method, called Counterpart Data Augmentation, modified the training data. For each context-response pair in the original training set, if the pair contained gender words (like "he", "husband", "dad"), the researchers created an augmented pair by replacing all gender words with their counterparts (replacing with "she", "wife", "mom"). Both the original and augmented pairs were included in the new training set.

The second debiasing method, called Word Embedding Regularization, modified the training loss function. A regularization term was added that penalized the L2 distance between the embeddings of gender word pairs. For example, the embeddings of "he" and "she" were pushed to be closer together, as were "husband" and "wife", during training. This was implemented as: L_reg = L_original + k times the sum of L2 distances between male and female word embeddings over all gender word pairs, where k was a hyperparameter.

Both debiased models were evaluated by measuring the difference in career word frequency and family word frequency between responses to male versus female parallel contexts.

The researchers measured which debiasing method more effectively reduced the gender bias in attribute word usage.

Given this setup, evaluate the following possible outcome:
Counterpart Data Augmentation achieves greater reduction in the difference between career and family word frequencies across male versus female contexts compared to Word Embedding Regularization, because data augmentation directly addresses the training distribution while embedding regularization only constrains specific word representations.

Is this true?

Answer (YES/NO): NO